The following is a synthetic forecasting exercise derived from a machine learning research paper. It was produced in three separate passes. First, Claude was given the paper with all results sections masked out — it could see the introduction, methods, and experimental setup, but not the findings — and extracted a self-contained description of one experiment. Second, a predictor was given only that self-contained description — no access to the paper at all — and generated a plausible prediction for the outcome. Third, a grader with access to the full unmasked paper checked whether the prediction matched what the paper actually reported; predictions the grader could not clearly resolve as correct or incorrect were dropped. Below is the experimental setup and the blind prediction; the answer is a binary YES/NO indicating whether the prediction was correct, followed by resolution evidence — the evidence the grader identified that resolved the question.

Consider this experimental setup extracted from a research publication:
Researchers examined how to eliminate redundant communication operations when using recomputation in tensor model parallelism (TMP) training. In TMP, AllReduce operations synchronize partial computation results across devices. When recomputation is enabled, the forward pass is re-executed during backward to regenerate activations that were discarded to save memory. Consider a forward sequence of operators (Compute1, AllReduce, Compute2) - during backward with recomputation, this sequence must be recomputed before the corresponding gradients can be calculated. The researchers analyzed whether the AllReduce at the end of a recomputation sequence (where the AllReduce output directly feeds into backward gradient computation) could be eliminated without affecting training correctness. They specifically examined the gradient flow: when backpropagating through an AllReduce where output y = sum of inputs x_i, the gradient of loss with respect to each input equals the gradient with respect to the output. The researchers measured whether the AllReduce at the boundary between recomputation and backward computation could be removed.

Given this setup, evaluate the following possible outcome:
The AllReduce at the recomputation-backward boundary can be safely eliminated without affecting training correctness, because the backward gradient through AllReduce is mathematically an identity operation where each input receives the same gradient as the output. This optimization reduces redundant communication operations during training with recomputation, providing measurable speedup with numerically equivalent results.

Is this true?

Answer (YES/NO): YES